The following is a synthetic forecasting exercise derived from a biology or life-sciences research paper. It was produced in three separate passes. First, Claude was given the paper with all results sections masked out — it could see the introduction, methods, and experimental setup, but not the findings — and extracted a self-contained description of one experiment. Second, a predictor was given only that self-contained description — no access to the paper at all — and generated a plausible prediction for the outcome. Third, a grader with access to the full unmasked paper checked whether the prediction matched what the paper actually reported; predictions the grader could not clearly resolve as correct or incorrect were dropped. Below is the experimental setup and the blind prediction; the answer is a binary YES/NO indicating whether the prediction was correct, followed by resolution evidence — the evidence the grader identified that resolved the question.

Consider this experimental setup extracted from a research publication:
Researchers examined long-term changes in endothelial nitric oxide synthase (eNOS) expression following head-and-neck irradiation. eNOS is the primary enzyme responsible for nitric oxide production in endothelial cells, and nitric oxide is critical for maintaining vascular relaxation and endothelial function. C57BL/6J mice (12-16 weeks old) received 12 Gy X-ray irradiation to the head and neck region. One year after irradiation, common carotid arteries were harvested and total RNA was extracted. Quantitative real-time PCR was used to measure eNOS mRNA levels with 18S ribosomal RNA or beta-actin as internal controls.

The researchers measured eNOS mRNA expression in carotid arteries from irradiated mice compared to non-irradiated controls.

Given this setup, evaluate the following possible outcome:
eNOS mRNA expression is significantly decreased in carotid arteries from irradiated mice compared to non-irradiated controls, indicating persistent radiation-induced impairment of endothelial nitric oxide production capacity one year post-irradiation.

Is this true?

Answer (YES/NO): YES